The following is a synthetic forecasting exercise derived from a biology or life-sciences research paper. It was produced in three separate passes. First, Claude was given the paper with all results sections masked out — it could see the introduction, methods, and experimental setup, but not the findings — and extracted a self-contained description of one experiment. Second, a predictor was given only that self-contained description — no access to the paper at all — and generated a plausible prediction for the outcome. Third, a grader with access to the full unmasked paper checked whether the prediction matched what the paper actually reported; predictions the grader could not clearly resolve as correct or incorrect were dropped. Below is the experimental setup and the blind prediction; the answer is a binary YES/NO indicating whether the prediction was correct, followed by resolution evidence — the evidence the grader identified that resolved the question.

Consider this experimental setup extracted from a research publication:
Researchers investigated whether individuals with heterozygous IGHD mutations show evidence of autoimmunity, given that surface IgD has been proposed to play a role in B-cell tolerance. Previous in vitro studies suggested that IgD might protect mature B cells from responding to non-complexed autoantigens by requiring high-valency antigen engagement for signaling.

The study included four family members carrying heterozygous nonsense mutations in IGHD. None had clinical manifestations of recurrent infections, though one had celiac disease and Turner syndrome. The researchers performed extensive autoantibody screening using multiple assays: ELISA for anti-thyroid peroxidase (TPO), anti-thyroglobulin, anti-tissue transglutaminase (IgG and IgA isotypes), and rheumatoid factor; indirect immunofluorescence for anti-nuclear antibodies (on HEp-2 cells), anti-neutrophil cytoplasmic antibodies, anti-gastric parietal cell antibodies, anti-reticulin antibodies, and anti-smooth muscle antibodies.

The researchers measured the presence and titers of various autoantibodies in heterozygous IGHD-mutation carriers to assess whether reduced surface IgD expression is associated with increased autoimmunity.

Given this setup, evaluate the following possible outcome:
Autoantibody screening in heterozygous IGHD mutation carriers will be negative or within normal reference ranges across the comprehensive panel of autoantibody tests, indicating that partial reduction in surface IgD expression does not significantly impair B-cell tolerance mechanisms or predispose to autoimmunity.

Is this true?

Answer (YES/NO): NO